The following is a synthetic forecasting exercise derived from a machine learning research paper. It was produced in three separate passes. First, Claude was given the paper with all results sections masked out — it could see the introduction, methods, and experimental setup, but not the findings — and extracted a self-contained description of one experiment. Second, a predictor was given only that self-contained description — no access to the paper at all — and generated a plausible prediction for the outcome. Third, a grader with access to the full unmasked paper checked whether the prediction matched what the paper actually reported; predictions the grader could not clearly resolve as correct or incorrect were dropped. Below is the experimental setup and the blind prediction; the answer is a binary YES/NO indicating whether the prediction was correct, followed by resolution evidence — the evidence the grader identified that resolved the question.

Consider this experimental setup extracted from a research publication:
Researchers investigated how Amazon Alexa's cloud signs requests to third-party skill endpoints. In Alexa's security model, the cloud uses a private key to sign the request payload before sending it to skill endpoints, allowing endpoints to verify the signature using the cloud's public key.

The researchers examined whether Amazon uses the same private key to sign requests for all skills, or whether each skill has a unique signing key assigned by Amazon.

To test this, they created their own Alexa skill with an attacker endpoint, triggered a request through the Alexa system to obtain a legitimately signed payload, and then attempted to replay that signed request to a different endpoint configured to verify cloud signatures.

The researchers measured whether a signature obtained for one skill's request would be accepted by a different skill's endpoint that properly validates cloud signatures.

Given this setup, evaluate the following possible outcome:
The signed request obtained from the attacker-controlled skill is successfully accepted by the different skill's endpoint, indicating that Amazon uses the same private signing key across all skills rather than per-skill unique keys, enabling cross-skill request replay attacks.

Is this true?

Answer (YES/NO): YES